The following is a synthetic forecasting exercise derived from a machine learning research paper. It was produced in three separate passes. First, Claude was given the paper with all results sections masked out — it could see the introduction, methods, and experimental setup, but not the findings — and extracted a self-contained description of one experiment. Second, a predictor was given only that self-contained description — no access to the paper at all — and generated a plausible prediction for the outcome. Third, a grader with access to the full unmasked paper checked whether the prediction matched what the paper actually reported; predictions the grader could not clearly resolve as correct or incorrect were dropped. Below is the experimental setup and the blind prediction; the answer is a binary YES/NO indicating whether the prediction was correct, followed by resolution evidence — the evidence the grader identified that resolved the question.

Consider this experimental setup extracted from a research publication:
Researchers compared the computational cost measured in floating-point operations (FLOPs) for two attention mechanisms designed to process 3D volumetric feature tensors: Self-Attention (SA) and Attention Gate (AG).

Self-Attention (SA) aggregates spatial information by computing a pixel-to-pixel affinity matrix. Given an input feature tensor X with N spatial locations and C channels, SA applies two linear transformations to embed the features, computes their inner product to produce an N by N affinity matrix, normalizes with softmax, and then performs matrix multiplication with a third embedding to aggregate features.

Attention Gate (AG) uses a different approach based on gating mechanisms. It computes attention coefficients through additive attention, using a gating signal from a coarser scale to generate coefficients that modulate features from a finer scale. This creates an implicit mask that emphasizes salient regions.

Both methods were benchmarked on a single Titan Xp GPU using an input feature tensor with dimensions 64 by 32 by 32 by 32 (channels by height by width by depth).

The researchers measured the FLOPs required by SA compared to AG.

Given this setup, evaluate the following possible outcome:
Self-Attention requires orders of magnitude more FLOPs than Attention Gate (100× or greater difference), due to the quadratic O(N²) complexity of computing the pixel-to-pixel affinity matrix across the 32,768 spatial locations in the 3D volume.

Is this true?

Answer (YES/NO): NO